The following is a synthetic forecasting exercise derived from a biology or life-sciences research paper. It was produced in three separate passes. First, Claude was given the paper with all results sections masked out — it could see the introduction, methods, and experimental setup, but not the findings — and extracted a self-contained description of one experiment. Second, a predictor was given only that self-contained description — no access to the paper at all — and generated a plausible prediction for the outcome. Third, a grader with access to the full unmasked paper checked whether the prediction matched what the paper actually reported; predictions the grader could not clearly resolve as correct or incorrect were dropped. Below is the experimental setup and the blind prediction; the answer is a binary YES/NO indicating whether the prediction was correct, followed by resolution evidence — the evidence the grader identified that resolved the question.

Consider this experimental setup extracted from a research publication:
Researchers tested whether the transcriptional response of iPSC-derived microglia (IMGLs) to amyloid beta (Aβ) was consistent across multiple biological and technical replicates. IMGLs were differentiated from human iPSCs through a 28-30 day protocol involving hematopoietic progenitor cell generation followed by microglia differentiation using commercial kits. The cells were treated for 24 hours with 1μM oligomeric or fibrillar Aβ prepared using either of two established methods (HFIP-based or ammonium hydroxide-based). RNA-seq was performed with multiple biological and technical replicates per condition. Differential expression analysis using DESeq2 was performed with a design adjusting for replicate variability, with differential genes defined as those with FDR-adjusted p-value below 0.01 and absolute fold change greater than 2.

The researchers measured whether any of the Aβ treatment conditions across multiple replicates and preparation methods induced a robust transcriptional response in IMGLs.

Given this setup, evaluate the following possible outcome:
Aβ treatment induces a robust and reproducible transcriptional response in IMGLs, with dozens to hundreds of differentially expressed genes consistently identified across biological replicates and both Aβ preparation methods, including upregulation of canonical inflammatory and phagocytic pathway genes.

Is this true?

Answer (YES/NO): NO